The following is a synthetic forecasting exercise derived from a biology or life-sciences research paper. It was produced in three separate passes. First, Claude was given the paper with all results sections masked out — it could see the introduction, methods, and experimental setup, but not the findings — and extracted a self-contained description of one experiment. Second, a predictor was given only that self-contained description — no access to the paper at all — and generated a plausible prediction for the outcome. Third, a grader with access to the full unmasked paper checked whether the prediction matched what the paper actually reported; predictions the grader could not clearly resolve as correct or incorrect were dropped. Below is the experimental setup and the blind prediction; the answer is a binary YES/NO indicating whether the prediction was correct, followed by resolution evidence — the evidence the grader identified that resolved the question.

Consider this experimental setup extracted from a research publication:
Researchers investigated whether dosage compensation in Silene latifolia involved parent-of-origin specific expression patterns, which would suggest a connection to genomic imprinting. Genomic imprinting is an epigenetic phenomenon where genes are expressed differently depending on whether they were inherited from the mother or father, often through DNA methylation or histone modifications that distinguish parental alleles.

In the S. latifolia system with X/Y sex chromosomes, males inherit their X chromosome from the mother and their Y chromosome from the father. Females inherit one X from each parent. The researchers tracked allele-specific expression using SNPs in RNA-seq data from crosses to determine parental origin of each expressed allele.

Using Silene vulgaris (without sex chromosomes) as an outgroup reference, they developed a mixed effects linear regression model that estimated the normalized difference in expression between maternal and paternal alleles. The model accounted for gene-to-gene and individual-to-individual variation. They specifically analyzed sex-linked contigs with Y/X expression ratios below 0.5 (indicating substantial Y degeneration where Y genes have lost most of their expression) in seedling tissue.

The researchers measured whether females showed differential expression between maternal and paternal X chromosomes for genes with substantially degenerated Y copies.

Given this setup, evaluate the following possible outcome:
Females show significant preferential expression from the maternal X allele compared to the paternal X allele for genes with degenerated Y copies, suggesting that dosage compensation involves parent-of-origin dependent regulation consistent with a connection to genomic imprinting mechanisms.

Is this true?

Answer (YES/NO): YES